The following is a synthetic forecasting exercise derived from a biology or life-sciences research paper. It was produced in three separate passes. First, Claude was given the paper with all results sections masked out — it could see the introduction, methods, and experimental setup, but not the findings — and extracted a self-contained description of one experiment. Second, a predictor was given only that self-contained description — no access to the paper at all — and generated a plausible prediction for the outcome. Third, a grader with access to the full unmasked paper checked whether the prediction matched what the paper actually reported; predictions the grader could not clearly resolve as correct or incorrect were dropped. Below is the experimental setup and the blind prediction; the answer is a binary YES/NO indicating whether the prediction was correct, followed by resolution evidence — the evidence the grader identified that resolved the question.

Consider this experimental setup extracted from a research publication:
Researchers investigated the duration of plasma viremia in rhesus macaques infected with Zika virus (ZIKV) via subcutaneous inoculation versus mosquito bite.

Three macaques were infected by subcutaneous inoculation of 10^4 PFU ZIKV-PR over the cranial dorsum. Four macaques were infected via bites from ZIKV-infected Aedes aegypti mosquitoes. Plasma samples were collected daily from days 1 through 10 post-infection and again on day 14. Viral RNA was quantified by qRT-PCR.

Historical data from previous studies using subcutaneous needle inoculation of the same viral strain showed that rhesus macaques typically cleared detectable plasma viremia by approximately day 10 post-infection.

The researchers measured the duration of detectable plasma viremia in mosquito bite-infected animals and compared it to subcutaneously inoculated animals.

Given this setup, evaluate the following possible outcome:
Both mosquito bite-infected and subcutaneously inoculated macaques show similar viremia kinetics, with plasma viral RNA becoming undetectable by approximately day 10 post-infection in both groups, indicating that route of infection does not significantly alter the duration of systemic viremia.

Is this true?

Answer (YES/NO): NO